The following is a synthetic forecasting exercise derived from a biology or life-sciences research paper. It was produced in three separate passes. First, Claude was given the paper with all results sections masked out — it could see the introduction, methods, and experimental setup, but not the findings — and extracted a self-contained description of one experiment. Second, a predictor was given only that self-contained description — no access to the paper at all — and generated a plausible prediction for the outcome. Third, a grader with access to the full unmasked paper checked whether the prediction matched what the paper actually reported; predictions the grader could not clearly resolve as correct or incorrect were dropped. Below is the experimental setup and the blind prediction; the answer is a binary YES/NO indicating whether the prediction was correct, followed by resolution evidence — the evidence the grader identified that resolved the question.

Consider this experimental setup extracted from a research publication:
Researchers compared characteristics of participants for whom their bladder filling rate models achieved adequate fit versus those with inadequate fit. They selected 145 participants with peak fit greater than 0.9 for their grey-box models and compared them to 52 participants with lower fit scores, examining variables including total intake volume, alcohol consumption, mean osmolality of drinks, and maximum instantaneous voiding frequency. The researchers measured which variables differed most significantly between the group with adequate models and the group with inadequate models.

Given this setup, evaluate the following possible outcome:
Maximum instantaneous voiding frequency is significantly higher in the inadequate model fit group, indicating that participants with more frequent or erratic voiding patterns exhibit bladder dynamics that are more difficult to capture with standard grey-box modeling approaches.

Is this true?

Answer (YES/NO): YES